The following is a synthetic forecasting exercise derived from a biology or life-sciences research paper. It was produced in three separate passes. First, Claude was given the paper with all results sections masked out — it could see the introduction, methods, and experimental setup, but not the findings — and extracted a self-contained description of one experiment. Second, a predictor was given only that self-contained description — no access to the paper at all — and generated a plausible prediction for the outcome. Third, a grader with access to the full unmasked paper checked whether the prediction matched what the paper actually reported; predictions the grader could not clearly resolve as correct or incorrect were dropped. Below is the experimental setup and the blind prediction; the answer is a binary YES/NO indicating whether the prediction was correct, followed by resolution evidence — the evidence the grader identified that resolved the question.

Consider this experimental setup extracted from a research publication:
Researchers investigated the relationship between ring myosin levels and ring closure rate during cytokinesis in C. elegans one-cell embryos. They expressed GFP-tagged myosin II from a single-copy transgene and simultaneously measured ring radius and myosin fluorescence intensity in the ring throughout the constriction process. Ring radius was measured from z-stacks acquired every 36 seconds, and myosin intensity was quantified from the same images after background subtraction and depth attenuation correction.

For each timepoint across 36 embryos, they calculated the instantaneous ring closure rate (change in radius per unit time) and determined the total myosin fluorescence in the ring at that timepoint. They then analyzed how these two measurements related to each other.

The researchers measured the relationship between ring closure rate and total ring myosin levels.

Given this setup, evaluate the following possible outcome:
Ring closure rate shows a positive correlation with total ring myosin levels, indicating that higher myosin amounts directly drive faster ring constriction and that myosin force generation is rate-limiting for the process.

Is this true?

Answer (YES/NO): NO